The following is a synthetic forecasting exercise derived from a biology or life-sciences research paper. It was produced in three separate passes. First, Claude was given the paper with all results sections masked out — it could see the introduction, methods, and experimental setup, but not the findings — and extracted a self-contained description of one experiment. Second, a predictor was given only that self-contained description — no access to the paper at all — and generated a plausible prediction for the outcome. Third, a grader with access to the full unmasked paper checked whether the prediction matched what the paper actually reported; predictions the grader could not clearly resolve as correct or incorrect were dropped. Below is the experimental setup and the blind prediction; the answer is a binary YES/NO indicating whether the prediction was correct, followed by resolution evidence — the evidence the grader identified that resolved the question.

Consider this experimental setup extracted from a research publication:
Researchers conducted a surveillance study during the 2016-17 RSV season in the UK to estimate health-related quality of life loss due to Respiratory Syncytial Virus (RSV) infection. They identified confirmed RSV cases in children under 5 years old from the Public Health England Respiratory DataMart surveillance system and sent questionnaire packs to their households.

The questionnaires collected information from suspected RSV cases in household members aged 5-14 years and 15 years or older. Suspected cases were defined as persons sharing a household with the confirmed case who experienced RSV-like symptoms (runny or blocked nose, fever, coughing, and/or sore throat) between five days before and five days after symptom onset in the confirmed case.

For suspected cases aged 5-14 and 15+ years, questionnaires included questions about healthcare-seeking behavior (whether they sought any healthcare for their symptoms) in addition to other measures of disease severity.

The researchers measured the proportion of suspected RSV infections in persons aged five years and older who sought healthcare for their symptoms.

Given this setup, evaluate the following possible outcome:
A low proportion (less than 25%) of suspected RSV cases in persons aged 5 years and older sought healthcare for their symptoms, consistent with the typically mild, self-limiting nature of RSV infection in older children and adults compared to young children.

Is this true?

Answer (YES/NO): NO